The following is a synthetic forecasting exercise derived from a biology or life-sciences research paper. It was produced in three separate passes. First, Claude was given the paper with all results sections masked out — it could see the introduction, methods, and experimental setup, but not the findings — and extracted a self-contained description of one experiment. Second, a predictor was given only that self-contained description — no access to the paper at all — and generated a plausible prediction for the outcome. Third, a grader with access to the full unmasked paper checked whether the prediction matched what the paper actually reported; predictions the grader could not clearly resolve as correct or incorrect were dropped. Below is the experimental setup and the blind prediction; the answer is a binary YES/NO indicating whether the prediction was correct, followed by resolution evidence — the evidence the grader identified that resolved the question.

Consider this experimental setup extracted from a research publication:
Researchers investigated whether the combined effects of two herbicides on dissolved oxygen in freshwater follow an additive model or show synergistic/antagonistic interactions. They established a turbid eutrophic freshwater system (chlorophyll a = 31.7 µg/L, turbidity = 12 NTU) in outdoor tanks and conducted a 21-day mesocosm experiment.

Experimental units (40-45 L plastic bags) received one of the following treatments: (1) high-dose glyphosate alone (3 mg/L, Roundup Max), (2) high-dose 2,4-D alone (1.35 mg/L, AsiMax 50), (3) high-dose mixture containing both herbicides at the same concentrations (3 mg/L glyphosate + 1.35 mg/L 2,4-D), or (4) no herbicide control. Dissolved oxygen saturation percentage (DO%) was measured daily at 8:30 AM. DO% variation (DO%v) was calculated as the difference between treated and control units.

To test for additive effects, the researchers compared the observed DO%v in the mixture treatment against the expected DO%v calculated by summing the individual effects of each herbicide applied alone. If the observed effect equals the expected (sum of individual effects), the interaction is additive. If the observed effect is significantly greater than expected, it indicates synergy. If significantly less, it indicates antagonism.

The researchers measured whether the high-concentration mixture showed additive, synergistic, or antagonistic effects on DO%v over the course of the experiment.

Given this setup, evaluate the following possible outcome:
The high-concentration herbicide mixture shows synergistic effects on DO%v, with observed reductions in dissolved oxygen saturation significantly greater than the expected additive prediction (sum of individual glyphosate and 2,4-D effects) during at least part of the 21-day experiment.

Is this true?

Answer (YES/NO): YES